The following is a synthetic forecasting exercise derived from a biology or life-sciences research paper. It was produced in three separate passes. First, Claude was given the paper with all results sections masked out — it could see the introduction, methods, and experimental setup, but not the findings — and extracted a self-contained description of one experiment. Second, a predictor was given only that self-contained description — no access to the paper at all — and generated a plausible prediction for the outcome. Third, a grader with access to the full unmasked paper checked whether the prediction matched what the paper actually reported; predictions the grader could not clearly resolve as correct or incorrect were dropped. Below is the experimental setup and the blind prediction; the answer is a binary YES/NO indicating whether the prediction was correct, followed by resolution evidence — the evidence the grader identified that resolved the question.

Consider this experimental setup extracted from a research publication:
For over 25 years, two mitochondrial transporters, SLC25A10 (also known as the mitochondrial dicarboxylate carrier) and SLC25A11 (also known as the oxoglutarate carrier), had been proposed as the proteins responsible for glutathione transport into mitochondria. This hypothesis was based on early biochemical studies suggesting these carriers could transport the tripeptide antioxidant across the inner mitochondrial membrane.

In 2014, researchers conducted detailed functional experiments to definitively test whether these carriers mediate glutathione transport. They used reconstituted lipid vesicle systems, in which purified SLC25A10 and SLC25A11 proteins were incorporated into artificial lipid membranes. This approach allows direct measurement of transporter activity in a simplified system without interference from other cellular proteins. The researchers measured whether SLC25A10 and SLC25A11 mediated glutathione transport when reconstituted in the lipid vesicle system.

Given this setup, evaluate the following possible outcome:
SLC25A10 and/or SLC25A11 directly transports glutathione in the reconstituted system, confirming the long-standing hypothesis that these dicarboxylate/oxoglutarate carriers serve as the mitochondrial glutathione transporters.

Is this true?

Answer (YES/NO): NO